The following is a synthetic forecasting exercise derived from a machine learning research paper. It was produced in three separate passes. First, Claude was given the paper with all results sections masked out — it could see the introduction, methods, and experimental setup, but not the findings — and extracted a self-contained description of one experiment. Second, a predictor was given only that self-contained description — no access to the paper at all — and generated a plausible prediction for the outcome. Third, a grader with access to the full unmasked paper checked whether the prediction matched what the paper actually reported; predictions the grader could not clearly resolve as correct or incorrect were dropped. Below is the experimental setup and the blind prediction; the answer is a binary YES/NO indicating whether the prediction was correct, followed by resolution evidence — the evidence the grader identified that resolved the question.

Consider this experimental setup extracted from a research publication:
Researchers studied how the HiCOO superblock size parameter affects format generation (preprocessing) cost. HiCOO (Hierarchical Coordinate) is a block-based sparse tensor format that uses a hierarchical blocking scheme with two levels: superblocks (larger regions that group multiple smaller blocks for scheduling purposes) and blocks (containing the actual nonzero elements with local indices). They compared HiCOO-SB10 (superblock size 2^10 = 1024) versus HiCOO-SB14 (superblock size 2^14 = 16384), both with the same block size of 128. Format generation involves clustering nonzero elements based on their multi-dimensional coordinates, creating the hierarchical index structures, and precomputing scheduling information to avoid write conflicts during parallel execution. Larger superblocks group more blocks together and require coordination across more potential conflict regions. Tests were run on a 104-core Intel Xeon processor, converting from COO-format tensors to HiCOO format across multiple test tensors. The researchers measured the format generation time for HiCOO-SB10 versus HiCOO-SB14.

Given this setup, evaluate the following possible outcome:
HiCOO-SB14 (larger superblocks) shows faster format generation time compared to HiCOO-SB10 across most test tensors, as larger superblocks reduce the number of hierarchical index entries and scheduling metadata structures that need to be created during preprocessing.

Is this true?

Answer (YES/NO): NO